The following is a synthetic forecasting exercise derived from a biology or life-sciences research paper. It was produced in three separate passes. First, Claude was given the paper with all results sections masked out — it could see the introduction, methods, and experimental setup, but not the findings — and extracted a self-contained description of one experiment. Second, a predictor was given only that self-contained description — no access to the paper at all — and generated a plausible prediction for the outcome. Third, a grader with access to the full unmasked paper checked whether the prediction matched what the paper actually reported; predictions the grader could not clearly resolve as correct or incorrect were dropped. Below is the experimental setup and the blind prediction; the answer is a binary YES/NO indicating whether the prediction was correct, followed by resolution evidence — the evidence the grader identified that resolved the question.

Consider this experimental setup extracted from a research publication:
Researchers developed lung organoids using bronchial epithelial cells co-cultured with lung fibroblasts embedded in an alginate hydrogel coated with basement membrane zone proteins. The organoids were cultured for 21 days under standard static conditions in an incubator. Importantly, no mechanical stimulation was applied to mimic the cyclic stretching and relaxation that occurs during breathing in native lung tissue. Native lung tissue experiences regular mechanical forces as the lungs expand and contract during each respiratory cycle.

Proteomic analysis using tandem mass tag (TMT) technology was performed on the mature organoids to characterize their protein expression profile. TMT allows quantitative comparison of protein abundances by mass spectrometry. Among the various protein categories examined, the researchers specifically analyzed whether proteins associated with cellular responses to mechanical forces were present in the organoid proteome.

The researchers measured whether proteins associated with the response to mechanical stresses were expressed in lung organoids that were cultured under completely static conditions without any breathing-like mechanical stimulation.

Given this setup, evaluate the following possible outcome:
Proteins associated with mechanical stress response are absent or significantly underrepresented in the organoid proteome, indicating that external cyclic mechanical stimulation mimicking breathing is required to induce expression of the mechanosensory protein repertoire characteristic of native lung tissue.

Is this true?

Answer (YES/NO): NO